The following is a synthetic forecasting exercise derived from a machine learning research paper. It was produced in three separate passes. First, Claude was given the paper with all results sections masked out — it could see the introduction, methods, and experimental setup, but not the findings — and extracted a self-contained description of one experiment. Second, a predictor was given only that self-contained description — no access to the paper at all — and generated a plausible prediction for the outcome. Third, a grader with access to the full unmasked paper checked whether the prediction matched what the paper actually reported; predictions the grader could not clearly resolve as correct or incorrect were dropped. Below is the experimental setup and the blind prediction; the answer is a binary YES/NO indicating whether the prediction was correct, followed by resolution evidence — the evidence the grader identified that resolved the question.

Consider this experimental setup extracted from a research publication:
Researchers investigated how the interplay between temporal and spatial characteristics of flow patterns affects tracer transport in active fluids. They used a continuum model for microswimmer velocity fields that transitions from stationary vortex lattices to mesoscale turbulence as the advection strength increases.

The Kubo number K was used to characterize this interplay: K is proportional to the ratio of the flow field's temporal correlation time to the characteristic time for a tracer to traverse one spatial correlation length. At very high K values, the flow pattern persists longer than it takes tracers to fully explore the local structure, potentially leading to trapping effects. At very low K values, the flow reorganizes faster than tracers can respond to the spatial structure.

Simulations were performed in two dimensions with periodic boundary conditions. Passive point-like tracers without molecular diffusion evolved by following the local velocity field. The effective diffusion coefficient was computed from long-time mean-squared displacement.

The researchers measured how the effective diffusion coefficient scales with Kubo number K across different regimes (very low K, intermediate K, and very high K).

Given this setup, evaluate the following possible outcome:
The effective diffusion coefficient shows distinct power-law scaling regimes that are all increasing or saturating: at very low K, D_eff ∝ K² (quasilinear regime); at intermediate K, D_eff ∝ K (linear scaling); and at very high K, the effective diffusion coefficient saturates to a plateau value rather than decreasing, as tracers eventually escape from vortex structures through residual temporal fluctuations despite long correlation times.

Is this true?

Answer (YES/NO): NO